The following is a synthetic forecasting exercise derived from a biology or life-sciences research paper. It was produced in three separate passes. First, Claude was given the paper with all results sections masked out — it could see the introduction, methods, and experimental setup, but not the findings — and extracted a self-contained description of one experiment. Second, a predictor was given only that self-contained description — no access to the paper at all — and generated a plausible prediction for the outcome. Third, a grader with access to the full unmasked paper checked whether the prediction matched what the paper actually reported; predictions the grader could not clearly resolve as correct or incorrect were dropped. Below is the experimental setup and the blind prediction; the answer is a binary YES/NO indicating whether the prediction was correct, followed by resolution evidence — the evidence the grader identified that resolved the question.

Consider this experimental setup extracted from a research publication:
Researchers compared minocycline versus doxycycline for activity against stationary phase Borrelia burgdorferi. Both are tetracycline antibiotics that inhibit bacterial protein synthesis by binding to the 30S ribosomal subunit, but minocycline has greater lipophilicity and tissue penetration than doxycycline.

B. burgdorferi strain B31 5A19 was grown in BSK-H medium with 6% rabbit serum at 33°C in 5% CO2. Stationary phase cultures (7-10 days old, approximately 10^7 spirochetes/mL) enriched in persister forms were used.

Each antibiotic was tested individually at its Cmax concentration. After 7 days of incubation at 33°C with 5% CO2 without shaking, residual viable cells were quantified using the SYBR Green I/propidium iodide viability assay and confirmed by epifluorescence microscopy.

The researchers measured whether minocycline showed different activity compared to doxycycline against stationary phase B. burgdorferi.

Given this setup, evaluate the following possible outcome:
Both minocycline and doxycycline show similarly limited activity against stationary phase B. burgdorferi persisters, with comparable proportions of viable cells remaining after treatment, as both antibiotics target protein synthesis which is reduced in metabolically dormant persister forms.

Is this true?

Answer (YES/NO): YES